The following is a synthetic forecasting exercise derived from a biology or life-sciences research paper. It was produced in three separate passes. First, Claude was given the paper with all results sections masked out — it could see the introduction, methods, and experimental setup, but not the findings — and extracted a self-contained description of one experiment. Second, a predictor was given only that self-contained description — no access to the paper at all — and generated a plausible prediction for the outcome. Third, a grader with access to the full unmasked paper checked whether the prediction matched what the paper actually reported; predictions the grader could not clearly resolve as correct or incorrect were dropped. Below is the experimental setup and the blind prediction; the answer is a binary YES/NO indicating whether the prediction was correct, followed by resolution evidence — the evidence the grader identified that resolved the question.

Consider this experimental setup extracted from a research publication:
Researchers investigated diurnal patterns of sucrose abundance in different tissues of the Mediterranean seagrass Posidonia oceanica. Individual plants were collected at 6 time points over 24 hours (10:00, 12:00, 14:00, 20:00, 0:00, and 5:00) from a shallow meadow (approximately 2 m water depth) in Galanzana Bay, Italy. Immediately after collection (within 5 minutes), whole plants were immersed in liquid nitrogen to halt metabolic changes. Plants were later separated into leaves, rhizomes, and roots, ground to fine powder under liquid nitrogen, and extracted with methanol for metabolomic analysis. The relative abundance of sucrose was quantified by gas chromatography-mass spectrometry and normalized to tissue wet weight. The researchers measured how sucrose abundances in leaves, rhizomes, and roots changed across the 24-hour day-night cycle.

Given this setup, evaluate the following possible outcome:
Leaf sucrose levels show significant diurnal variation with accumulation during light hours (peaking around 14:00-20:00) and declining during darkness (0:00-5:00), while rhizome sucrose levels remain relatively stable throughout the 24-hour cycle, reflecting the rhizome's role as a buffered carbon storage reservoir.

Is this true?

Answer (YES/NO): YES